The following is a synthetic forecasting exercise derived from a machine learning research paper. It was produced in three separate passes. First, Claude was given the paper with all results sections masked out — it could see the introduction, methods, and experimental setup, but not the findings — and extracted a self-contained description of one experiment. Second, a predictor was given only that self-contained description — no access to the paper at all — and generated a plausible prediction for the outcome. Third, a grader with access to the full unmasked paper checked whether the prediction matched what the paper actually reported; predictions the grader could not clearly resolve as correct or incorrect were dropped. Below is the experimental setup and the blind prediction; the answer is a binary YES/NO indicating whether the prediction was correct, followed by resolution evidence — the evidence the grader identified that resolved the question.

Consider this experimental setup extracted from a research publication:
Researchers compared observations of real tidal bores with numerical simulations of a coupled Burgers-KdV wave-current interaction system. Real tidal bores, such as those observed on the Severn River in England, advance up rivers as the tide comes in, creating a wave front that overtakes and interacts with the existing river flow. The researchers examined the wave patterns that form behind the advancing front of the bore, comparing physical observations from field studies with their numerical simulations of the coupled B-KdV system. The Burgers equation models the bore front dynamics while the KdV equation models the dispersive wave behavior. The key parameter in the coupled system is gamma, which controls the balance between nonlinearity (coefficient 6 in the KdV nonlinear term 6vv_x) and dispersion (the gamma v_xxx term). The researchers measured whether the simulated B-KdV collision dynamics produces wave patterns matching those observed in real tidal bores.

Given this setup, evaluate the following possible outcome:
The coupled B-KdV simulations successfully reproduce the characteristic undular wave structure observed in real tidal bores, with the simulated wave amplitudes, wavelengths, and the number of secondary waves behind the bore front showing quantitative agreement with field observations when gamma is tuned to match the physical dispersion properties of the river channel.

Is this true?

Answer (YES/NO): NO